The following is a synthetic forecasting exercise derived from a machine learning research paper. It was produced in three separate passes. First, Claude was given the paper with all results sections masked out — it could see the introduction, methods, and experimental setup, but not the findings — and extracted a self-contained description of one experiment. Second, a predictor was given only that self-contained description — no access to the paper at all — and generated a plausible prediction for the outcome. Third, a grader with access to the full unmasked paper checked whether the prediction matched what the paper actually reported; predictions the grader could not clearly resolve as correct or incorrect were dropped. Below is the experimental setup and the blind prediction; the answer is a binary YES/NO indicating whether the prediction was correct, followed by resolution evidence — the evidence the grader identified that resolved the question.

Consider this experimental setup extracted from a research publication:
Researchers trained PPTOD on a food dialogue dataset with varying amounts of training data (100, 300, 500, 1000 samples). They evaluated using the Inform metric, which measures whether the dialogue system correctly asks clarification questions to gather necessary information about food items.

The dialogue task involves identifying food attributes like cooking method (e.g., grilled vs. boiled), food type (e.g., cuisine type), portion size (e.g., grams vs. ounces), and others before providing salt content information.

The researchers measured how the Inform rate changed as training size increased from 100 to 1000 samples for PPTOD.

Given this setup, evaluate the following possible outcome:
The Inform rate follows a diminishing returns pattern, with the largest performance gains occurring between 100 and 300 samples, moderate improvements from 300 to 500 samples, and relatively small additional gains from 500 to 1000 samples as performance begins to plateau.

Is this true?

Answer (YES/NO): NO